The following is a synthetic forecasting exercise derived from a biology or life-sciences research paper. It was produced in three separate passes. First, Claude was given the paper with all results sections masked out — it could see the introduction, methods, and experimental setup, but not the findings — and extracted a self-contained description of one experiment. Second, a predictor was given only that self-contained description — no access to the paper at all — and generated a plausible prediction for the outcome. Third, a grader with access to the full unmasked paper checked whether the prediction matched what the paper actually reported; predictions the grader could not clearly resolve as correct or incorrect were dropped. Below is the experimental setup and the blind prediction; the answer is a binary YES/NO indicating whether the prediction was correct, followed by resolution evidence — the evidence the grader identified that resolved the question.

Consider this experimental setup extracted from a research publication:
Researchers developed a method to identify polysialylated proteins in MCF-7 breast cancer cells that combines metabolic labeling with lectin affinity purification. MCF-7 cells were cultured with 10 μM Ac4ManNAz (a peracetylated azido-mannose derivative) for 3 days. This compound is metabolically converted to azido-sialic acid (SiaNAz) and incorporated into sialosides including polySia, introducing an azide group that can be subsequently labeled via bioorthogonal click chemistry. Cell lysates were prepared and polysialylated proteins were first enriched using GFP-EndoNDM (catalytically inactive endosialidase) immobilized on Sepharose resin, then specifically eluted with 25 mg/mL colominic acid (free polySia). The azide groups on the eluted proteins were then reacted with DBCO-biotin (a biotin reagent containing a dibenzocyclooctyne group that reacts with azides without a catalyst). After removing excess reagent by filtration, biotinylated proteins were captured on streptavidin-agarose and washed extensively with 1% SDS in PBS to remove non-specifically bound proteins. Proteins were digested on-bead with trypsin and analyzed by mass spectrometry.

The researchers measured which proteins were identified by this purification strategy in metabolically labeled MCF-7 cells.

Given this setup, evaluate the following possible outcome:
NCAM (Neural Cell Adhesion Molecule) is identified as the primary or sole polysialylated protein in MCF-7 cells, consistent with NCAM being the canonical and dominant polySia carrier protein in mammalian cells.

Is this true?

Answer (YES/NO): NO